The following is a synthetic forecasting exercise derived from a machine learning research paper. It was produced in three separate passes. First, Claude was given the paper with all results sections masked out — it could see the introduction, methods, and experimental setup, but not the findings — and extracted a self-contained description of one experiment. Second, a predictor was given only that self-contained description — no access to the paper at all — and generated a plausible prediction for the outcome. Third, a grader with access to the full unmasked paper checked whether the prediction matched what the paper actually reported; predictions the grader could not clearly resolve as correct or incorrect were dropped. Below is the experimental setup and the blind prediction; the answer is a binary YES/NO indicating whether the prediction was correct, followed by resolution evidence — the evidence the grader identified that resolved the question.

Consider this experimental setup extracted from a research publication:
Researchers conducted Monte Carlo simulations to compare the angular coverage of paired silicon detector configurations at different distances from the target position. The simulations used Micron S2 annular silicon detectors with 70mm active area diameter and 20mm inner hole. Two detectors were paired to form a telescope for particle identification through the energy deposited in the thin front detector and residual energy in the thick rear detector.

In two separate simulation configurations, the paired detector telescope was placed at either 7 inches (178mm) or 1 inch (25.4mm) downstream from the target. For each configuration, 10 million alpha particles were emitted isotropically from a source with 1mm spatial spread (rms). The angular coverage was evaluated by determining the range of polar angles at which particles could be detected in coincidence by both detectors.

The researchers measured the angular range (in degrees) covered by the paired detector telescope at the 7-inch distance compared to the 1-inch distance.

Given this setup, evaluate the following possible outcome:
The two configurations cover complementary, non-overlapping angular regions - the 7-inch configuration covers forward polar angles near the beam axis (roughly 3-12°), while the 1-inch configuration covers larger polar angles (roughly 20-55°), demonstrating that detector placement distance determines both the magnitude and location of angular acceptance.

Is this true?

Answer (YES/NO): NO